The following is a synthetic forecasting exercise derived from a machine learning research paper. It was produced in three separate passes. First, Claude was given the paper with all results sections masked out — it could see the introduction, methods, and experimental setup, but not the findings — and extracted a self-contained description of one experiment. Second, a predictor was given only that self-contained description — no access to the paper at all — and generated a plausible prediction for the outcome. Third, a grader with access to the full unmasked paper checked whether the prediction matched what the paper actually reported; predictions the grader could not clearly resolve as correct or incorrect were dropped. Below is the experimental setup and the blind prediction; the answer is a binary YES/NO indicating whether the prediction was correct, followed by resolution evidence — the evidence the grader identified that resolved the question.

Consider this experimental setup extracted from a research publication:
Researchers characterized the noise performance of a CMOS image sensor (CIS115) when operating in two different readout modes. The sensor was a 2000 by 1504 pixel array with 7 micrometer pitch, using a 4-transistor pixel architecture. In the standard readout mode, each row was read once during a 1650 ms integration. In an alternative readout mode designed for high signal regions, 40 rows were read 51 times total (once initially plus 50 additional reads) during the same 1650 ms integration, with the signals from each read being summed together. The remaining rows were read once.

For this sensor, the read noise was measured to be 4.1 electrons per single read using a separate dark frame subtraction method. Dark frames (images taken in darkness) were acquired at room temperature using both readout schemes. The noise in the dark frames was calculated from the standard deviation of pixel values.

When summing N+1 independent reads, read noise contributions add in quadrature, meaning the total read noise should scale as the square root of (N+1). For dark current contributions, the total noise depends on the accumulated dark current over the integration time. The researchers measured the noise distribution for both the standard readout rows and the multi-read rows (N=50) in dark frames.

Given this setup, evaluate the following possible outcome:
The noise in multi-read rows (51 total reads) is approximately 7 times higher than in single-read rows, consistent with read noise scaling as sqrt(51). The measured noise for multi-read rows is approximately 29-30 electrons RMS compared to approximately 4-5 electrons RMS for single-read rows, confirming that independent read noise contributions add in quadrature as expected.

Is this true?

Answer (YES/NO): NO